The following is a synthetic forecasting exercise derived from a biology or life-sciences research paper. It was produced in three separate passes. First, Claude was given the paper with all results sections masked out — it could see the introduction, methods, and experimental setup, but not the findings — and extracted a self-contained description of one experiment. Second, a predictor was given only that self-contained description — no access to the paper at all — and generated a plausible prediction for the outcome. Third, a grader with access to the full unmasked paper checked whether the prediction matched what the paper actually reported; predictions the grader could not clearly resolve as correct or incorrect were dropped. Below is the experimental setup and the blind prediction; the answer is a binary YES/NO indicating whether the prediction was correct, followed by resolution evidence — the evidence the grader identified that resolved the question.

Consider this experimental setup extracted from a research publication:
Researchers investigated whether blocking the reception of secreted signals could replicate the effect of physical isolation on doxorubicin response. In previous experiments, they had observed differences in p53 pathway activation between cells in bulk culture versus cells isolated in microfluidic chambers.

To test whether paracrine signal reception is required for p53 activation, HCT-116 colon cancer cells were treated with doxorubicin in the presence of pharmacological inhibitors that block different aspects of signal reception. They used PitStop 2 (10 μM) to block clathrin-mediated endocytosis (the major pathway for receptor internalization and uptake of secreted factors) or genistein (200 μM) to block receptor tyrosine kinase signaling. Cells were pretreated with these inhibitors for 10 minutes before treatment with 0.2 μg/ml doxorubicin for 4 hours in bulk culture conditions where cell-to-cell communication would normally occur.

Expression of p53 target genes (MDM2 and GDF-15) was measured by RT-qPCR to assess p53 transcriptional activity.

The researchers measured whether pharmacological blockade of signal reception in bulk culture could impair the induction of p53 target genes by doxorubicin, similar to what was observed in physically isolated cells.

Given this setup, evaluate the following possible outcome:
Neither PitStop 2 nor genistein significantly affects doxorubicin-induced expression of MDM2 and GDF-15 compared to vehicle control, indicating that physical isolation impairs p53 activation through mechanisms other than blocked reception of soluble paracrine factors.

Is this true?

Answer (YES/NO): NO